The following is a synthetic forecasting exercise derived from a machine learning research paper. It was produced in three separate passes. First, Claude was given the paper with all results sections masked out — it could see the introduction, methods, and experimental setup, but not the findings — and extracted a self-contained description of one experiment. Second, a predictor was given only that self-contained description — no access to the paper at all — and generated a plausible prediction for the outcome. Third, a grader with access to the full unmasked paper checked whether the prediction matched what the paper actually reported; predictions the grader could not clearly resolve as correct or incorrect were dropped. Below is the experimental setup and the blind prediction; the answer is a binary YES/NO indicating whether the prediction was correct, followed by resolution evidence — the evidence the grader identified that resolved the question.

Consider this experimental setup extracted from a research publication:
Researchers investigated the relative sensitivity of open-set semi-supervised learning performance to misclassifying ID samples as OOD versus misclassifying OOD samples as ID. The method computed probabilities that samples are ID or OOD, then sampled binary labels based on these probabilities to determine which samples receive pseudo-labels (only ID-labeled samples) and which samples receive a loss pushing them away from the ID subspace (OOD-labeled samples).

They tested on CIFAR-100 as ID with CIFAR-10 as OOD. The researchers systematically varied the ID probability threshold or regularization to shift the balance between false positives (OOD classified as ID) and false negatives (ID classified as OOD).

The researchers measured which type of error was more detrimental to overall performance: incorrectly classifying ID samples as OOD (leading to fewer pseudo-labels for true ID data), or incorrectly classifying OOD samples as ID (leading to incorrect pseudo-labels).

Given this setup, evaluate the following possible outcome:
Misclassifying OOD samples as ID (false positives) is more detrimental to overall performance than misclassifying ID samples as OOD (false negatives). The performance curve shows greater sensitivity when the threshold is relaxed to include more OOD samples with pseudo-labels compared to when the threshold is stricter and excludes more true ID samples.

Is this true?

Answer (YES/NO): YES